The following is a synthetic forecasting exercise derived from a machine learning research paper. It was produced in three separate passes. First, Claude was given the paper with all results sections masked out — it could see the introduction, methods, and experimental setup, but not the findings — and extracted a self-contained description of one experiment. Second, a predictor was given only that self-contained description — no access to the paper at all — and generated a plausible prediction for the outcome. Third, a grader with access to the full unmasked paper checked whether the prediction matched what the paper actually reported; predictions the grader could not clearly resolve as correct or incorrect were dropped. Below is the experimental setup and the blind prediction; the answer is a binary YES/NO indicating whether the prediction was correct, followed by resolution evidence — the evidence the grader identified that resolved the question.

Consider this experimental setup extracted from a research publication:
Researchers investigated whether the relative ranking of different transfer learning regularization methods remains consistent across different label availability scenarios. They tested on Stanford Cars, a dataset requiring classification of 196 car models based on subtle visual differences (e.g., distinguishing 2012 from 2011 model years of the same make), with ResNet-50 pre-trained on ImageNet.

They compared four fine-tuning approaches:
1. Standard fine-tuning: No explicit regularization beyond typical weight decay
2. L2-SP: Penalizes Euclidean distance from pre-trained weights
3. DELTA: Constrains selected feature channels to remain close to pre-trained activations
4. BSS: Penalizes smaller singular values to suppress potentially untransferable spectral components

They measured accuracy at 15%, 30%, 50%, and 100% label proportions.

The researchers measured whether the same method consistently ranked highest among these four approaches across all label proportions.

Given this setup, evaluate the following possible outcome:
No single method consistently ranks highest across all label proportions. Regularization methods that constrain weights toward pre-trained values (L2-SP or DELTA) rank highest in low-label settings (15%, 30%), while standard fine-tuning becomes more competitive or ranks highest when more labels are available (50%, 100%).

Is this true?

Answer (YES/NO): NO